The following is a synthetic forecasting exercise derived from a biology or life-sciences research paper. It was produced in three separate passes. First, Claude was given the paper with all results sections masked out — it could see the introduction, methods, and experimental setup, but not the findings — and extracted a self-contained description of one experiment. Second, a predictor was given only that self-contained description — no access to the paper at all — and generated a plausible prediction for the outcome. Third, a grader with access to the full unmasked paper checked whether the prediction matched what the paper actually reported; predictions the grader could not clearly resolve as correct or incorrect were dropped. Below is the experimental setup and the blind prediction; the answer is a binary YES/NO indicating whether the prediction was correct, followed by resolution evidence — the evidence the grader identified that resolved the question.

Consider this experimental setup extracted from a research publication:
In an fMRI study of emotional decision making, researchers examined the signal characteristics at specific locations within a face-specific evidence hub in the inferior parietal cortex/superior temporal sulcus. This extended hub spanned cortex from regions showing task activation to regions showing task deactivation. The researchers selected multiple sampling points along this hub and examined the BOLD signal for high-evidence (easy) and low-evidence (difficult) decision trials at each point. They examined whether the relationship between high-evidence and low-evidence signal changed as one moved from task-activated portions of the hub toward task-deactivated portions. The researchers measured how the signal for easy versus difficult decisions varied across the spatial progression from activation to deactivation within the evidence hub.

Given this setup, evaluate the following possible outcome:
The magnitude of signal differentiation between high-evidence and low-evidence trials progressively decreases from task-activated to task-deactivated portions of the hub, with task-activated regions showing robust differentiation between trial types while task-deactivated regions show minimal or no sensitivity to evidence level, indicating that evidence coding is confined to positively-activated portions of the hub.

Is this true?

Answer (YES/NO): NO